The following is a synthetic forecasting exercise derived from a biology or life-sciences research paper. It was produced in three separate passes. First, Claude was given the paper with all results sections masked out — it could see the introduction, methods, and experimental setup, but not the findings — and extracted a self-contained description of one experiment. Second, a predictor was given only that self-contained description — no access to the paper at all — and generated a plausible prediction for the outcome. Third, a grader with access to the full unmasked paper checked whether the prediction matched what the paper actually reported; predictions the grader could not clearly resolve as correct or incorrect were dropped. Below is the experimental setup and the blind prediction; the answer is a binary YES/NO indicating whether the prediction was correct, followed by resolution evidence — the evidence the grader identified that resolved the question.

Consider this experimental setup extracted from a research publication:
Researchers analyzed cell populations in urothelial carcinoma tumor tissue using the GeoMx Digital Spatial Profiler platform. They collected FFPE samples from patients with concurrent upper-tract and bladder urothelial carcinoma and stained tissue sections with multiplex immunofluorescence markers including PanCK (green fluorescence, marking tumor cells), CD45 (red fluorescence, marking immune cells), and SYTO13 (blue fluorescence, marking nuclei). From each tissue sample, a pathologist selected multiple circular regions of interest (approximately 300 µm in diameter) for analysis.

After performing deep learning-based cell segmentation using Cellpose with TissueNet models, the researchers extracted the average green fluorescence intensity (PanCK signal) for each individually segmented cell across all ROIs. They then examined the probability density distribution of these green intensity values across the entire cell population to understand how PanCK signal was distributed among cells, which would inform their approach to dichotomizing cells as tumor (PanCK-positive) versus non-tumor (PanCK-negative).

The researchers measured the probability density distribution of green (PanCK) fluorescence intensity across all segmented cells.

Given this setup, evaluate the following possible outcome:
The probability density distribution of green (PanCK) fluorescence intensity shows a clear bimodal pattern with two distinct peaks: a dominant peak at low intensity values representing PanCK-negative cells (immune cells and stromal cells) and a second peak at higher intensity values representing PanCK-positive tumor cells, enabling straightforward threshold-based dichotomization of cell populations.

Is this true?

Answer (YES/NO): YES